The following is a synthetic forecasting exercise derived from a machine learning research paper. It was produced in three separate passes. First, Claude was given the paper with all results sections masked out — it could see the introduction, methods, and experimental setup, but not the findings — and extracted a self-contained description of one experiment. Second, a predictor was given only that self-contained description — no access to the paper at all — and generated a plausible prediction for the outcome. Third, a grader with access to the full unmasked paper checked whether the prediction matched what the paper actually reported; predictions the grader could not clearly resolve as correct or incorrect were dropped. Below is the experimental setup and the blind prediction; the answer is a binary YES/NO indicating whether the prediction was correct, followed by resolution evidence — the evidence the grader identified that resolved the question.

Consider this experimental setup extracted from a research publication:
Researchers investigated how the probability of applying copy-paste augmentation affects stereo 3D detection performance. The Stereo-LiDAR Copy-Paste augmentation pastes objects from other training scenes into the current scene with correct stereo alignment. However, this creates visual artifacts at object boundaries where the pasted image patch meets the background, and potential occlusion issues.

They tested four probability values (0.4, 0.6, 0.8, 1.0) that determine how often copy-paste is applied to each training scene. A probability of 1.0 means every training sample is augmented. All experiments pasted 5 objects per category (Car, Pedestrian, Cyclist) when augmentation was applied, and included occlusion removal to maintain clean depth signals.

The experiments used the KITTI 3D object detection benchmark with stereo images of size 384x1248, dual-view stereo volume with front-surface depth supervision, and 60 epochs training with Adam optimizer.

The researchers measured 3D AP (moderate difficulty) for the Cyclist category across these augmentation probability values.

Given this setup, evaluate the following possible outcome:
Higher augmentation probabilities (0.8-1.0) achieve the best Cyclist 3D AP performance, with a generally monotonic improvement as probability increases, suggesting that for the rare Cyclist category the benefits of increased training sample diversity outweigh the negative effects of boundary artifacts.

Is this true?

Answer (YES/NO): NO